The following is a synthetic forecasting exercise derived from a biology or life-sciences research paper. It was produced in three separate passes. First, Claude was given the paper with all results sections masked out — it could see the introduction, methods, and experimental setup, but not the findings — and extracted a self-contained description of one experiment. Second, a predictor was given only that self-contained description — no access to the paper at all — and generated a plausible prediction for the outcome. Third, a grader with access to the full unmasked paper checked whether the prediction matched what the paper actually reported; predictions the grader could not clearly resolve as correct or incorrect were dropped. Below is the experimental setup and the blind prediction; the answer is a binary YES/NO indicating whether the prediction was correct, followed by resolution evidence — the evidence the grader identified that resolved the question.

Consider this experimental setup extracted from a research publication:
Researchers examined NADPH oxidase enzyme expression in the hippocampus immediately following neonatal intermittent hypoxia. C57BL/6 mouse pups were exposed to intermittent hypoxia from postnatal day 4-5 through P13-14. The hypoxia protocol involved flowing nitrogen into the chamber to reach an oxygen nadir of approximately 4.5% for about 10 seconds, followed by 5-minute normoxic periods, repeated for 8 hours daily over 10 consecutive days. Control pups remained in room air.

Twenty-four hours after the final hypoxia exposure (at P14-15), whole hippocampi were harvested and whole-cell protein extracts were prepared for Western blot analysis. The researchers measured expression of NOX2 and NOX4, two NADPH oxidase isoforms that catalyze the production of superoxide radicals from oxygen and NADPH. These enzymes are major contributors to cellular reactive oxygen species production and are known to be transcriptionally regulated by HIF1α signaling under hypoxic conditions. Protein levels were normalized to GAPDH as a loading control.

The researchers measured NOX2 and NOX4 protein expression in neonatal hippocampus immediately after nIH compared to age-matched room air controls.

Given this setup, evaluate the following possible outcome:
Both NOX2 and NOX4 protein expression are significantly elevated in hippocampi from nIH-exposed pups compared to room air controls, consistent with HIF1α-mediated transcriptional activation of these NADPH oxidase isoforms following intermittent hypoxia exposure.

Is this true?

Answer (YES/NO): YES